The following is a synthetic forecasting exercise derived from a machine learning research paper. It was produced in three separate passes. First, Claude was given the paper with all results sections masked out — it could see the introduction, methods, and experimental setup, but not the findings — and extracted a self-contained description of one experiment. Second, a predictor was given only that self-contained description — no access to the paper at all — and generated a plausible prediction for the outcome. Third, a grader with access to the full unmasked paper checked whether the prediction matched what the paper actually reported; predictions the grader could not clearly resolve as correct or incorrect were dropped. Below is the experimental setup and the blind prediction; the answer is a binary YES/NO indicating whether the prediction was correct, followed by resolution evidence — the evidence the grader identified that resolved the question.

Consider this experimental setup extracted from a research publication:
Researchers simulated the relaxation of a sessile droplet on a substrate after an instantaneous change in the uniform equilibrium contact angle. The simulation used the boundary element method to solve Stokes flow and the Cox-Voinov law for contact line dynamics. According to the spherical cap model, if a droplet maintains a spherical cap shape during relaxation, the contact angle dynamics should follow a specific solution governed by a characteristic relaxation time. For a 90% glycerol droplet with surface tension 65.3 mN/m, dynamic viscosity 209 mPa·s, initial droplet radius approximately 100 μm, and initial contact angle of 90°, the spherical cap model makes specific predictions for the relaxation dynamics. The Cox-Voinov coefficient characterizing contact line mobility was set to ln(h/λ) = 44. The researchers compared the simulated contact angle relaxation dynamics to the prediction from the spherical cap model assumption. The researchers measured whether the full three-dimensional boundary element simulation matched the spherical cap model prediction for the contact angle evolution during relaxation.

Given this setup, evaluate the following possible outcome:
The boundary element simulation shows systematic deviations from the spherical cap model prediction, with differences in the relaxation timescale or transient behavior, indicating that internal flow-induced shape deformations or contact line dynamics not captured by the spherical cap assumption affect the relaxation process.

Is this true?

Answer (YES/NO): YES